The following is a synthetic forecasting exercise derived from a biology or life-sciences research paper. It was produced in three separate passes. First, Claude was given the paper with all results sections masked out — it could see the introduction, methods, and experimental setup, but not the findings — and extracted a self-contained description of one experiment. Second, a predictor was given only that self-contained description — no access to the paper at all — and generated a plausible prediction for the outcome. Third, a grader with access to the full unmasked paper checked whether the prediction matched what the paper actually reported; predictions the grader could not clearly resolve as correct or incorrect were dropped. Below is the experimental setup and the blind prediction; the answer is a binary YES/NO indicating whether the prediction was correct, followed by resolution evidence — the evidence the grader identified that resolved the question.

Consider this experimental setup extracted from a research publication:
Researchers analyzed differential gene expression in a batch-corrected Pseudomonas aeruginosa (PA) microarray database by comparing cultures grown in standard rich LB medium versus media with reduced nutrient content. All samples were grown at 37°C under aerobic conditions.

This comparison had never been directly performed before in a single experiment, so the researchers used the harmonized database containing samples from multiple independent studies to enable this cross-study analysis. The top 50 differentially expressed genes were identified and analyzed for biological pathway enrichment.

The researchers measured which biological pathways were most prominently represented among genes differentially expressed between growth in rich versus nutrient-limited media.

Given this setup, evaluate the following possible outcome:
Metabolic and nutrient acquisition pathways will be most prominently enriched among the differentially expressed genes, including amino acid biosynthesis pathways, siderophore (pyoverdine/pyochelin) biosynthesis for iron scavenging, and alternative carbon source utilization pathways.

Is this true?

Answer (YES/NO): NO